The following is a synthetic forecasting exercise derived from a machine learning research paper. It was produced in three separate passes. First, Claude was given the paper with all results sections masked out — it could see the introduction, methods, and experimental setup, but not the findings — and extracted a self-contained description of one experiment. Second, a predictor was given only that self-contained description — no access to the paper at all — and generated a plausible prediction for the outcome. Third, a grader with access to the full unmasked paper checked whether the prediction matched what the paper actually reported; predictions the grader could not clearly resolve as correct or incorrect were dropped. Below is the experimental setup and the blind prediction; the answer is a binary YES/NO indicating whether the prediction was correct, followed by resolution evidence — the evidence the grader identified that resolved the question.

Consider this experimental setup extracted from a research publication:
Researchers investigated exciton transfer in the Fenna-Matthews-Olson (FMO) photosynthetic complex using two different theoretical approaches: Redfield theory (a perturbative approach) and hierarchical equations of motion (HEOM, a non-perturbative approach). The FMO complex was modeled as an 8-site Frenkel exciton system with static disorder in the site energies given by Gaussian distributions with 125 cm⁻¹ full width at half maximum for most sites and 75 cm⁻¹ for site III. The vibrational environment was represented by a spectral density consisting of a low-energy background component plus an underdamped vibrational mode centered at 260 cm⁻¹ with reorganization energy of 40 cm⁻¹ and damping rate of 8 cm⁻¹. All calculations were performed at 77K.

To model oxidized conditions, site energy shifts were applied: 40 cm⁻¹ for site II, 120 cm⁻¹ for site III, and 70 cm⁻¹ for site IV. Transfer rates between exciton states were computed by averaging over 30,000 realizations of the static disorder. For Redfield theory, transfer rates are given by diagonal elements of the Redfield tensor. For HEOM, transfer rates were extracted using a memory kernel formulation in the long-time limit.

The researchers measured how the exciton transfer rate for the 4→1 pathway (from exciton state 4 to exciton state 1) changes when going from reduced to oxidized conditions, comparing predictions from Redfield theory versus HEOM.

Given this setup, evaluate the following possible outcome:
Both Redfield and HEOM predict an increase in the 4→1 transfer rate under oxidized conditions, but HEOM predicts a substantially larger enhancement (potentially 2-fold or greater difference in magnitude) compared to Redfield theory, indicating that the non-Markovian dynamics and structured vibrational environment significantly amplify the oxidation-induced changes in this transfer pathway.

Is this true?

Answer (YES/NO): NO